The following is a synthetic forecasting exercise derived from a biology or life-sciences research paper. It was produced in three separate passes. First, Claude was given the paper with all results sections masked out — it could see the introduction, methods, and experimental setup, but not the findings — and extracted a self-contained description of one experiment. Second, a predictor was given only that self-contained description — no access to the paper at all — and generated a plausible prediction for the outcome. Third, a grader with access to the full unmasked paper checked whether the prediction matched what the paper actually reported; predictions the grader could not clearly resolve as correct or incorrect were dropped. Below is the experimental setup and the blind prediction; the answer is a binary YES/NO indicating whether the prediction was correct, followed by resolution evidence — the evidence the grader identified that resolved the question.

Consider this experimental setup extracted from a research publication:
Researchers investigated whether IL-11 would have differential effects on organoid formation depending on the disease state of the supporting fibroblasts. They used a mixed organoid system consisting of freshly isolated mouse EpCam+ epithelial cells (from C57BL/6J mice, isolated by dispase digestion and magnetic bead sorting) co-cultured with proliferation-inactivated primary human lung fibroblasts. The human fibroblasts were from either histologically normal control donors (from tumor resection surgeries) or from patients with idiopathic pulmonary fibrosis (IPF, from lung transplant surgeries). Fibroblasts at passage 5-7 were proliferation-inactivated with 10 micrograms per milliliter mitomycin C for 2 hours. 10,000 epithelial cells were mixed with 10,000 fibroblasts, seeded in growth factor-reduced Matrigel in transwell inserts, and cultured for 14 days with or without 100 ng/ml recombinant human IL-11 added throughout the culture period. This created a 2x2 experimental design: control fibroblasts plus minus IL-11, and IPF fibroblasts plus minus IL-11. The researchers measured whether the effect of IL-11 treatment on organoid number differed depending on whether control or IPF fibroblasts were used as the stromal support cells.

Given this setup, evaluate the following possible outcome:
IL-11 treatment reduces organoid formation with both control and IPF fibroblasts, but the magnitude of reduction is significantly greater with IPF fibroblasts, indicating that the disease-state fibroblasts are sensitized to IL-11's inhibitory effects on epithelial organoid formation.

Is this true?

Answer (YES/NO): NO